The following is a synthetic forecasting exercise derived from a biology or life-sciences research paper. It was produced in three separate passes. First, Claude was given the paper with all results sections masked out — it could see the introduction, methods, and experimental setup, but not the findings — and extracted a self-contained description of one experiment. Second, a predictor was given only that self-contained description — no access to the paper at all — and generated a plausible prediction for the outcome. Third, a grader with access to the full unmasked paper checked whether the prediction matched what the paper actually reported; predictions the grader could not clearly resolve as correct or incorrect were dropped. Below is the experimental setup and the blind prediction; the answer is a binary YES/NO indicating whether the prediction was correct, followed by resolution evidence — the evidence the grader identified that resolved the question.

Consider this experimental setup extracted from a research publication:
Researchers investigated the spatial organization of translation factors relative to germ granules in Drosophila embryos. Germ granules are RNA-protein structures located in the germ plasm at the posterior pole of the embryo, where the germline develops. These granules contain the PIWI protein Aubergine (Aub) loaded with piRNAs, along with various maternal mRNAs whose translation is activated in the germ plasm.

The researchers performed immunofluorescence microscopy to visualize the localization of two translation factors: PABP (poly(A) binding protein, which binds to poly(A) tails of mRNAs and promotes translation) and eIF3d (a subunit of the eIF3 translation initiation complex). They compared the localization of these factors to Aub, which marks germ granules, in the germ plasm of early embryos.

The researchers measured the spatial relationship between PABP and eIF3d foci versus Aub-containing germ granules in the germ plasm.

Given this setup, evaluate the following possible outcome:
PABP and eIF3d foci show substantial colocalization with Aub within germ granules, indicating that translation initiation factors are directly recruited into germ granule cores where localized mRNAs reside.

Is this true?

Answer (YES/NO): NO